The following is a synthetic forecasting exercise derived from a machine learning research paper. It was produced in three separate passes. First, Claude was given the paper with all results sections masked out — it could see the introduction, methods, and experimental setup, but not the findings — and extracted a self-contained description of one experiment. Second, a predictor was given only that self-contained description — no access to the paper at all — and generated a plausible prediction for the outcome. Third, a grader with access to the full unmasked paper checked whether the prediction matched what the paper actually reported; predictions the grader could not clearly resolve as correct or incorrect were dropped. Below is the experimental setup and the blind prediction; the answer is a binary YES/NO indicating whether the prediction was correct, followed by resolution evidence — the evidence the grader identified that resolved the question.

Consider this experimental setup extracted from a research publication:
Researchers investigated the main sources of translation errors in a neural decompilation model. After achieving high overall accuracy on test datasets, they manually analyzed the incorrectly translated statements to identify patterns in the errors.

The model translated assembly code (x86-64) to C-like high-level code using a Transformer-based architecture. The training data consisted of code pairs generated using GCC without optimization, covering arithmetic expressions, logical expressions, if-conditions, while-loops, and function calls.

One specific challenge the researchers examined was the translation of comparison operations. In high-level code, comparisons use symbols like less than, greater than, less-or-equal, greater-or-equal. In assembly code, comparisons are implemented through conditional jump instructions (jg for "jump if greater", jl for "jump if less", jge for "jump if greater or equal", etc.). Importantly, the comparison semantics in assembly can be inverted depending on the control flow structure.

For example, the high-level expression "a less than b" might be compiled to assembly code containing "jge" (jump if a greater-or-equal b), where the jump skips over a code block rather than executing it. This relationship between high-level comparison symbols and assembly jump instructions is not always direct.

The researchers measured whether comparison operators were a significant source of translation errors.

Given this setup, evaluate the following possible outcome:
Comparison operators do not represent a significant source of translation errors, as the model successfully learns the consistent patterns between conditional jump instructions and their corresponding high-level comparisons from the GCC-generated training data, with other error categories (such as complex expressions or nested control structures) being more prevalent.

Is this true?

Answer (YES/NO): NO